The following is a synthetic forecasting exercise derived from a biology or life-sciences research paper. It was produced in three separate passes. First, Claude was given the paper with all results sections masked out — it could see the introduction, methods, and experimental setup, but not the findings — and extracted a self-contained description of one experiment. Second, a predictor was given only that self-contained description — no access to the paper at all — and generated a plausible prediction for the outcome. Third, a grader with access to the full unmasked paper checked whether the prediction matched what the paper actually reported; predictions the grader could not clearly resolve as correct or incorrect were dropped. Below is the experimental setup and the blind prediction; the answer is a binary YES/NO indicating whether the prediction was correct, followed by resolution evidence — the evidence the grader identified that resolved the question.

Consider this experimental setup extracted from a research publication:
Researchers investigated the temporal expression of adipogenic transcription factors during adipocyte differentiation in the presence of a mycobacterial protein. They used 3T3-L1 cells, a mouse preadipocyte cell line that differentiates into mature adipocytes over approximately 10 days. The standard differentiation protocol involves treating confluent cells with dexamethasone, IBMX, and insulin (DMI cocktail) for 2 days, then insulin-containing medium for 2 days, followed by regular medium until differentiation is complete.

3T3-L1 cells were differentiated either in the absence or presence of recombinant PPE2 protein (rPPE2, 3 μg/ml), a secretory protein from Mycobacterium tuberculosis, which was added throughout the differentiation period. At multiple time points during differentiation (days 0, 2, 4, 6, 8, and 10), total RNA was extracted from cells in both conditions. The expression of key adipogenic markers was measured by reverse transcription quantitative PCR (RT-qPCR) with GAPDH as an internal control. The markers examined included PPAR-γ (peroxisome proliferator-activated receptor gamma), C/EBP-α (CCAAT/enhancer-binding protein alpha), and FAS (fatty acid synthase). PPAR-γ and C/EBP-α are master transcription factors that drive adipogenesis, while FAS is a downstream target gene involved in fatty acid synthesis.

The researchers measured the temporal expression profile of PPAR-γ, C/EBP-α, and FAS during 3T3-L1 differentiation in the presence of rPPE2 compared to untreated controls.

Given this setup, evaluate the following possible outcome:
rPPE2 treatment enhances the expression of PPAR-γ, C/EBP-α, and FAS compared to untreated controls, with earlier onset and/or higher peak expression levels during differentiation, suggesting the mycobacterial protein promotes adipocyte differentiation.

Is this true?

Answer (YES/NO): NO